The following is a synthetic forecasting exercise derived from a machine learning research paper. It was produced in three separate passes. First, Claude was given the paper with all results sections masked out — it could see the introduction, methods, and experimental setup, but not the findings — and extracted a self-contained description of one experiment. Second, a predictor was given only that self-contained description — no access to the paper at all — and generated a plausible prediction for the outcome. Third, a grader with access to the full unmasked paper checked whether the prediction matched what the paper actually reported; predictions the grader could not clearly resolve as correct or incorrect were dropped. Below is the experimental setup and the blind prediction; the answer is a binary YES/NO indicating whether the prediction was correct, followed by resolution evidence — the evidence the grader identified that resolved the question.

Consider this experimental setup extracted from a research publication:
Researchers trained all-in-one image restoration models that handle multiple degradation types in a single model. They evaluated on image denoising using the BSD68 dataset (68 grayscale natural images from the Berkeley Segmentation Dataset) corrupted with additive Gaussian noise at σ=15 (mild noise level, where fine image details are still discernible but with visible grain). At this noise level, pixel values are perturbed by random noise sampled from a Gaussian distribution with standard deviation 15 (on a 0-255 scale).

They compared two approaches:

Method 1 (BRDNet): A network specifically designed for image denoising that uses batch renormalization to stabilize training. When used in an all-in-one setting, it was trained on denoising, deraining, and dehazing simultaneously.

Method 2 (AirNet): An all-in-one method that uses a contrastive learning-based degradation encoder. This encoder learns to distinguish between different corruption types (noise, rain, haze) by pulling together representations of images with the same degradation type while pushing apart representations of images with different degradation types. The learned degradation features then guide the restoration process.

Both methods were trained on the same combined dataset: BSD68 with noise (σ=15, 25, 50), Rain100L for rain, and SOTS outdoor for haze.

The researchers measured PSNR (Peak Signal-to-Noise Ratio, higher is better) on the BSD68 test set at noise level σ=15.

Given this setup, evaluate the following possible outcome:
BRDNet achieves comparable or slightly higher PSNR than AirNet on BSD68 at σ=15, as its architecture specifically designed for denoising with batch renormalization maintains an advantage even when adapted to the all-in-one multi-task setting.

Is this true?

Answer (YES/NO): NO